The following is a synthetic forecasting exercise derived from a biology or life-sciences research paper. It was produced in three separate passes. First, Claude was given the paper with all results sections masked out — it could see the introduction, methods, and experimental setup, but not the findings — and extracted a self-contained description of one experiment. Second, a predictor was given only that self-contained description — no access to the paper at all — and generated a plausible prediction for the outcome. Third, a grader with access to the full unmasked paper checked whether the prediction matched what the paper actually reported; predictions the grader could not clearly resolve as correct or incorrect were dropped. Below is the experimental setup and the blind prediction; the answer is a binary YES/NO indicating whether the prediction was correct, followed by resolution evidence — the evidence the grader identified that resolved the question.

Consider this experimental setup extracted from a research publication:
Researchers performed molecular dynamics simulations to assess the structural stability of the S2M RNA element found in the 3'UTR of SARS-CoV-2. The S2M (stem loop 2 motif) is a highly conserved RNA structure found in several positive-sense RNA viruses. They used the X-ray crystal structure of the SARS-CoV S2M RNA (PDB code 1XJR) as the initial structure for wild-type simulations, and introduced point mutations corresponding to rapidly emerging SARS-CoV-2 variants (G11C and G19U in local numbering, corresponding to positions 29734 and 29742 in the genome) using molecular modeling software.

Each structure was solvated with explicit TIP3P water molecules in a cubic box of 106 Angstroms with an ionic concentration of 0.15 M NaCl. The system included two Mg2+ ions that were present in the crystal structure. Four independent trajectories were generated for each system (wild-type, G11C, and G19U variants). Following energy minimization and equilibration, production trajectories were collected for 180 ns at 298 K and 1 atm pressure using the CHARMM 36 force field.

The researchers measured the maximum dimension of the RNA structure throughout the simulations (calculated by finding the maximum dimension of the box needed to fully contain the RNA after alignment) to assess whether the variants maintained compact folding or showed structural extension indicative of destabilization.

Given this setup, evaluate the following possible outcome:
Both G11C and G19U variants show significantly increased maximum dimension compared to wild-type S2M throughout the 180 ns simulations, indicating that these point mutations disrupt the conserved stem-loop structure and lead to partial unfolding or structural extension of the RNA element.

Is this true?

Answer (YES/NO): YES